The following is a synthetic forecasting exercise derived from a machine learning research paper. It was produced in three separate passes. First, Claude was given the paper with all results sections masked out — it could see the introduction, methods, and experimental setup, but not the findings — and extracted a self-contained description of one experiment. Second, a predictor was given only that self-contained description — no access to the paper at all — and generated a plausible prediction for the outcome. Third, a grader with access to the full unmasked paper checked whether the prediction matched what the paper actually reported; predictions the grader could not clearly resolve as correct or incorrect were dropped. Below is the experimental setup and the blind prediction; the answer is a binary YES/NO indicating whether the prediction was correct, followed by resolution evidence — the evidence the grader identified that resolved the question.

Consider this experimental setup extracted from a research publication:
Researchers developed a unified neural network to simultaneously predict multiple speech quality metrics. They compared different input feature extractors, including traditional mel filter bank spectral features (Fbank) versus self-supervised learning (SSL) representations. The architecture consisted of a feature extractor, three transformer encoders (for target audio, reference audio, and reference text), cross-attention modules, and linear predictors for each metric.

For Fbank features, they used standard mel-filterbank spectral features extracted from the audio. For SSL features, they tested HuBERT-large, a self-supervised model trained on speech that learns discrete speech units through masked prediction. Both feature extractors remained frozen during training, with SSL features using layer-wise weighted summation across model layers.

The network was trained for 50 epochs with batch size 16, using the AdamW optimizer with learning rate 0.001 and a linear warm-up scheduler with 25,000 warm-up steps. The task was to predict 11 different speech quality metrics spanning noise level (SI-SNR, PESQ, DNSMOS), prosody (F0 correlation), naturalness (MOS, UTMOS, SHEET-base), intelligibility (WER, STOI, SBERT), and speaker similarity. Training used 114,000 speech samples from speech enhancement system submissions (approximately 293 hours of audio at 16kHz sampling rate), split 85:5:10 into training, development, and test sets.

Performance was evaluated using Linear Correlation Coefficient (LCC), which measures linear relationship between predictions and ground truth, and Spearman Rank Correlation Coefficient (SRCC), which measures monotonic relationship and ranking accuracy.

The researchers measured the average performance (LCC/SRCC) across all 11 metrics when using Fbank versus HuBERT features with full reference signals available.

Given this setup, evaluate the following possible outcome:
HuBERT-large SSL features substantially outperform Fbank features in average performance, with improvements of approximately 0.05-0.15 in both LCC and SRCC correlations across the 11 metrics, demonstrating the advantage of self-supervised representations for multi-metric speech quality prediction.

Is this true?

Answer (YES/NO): YES